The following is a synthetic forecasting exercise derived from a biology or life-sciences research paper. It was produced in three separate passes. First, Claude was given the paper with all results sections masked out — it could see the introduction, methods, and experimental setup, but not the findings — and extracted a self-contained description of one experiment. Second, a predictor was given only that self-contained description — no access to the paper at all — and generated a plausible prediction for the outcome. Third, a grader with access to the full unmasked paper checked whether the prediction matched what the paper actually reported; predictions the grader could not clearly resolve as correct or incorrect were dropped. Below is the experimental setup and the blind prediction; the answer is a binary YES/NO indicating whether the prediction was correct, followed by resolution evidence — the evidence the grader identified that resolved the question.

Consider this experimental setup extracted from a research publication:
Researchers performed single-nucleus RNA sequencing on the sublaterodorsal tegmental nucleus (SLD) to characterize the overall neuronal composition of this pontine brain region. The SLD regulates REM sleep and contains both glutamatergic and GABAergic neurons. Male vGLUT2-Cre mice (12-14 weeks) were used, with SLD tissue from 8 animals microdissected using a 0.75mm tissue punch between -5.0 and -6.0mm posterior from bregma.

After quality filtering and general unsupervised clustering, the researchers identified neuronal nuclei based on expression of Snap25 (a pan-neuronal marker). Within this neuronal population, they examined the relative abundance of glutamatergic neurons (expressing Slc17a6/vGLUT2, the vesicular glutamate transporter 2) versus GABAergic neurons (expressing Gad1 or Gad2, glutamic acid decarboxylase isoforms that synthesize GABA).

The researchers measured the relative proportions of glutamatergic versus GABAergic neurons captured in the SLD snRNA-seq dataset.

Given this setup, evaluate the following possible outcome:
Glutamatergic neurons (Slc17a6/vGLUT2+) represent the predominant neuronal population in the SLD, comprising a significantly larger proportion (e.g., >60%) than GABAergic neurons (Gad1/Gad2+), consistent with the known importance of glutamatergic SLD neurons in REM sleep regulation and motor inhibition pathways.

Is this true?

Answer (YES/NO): NO